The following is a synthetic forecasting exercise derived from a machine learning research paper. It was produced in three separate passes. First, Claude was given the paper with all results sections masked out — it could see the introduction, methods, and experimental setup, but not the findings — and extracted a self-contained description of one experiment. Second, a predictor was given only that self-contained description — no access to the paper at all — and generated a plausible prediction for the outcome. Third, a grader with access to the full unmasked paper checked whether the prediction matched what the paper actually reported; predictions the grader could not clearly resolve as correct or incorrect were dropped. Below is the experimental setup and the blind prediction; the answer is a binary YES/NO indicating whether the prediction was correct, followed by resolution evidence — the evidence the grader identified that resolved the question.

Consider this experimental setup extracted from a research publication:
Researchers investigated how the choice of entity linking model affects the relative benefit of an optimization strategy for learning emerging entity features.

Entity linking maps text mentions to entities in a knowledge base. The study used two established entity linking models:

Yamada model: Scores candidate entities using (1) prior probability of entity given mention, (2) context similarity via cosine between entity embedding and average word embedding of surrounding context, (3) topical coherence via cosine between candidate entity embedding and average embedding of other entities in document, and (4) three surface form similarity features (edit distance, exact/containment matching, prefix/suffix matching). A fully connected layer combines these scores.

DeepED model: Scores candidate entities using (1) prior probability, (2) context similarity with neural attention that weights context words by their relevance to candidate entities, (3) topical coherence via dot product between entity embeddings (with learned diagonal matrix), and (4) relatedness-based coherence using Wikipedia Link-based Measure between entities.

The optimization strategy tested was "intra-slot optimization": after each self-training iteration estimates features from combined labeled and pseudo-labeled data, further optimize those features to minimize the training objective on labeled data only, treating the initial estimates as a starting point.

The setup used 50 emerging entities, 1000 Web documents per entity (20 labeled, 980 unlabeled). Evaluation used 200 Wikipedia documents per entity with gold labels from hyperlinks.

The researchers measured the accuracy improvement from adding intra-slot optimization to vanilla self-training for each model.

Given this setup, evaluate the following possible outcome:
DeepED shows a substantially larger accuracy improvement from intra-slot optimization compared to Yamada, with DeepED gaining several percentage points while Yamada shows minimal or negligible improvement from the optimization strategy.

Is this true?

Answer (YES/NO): NO